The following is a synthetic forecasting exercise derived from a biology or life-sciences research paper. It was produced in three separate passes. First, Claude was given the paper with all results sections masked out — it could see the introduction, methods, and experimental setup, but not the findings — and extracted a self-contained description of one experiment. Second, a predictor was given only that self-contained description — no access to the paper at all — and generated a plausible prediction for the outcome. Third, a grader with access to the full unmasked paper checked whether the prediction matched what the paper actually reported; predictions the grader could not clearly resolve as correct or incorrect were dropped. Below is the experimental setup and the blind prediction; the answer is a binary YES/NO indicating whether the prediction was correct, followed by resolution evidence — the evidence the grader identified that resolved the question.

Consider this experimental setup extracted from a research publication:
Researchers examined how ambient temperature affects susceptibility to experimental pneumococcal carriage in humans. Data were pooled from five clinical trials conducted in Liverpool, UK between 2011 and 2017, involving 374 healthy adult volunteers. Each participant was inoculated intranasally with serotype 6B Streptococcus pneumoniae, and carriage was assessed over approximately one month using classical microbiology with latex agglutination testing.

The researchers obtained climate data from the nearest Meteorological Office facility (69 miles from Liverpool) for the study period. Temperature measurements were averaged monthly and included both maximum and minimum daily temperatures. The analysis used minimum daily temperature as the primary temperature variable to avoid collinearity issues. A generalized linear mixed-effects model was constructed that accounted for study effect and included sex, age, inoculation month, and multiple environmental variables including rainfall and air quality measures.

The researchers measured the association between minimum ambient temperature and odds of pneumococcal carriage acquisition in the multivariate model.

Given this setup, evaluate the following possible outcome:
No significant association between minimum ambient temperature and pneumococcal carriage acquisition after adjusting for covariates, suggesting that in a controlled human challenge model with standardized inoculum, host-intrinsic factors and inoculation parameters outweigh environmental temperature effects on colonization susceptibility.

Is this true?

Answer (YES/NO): NO